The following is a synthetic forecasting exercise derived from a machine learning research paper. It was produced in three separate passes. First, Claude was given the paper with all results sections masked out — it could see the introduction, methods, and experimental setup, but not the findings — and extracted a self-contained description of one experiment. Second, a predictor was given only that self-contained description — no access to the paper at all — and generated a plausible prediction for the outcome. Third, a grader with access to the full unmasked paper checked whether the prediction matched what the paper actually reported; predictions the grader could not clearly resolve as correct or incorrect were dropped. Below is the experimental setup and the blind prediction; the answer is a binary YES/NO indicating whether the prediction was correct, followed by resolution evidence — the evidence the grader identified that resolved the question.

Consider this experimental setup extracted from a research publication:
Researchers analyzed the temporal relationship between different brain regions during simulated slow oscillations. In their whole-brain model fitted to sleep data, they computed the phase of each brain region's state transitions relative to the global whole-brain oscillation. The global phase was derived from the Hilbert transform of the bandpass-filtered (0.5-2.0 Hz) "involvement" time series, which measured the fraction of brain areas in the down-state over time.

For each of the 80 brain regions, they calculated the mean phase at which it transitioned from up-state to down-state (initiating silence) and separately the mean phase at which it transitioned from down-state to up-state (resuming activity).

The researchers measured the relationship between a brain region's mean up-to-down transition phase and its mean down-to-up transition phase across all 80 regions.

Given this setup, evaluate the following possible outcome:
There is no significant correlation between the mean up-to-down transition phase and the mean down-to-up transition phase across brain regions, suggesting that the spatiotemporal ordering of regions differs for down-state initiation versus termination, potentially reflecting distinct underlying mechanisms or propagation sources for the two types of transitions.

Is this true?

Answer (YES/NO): NO